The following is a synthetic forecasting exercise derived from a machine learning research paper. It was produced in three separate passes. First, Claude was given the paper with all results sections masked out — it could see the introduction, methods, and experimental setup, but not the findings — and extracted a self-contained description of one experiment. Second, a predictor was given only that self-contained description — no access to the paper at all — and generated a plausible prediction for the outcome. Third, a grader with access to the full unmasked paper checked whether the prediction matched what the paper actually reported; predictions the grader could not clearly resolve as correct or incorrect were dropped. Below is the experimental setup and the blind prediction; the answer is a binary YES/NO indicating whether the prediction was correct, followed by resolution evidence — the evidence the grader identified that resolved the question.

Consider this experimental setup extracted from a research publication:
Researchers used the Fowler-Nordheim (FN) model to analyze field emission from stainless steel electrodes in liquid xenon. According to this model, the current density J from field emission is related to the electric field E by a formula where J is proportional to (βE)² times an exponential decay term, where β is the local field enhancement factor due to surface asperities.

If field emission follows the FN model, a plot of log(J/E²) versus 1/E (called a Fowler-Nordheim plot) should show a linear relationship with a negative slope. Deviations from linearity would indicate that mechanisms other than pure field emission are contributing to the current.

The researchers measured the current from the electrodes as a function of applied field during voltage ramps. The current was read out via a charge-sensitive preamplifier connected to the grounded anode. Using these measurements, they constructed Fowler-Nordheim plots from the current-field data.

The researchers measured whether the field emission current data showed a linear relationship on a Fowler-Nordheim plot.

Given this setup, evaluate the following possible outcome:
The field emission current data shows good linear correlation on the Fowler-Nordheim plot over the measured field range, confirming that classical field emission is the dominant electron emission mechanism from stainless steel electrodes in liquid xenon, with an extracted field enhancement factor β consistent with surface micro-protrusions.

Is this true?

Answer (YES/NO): NO